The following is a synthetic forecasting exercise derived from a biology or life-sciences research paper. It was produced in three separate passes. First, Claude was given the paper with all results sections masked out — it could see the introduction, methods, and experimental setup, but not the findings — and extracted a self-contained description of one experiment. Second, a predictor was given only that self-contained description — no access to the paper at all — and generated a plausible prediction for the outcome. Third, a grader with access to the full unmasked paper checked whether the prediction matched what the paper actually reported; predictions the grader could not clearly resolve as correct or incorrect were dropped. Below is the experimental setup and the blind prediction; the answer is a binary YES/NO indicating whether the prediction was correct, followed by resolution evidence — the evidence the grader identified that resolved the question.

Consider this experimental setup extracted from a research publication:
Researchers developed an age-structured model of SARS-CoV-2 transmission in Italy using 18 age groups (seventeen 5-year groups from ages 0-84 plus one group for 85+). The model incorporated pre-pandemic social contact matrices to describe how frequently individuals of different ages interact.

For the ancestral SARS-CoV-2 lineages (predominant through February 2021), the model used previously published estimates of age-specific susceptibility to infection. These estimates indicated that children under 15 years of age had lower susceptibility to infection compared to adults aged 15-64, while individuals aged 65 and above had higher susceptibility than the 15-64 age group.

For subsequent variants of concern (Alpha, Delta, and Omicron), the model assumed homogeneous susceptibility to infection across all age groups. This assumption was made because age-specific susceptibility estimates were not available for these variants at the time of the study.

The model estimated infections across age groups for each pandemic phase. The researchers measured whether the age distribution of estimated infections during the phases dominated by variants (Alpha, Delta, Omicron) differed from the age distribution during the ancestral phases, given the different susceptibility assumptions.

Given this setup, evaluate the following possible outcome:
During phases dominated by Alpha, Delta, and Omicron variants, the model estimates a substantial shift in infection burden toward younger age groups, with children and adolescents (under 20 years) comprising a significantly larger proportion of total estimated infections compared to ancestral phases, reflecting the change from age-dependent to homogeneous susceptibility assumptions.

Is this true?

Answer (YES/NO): NO